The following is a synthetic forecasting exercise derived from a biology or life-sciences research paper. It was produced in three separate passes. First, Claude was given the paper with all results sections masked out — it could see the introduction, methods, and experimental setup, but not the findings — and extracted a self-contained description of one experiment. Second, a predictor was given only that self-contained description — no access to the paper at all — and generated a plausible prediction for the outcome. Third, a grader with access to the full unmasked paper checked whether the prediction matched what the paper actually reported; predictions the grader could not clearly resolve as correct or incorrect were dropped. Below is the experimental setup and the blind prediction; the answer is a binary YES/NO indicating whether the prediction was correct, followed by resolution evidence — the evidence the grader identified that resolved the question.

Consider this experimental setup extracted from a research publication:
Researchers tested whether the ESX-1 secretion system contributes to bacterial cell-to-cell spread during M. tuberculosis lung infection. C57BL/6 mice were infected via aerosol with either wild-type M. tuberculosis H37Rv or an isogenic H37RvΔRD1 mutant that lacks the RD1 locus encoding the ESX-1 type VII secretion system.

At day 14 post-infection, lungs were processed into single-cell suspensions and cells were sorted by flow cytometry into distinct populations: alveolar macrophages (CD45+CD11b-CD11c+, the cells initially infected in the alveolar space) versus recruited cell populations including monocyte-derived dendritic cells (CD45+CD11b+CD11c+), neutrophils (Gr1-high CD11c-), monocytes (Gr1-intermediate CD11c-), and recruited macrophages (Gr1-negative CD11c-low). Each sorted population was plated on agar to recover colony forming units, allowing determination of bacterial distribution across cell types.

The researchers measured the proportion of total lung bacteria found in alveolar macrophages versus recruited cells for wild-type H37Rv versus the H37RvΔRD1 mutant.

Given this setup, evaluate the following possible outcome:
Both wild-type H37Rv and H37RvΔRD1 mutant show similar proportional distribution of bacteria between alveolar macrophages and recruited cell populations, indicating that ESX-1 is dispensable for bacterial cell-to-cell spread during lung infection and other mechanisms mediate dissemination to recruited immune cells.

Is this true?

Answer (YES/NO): NO